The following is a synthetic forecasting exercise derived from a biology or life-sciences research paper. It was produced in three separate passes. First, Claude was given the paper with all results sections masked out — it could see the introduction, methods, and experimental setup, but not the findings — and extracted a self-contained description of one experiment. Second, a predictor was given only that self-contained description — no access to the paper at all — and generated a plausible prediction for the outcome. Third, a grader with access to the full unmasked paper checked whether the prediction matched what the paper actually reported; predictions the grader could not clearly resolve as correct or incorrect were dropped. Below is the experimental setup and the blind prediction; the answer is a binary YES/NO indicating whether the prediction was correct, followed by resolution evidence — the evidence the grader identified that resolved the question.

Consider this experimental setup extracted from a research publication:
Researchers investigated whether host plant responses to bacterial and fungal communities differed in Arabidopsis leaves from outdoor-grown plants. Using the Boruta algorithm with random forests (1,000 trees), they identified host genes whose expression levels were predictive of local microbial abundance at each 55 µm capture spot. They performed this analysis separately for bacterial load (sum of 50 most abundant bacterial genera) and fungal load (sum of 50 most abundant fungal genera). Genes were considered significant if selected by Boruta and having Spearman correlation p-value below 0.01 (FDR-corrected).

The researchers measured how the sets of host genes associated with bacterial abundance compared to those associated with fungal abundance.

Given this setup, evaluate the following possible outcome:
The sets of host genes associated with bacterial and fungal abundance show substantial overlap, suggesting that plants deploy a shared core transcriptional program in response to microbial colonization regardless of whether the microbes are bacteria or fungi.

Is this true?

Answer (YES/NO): YES